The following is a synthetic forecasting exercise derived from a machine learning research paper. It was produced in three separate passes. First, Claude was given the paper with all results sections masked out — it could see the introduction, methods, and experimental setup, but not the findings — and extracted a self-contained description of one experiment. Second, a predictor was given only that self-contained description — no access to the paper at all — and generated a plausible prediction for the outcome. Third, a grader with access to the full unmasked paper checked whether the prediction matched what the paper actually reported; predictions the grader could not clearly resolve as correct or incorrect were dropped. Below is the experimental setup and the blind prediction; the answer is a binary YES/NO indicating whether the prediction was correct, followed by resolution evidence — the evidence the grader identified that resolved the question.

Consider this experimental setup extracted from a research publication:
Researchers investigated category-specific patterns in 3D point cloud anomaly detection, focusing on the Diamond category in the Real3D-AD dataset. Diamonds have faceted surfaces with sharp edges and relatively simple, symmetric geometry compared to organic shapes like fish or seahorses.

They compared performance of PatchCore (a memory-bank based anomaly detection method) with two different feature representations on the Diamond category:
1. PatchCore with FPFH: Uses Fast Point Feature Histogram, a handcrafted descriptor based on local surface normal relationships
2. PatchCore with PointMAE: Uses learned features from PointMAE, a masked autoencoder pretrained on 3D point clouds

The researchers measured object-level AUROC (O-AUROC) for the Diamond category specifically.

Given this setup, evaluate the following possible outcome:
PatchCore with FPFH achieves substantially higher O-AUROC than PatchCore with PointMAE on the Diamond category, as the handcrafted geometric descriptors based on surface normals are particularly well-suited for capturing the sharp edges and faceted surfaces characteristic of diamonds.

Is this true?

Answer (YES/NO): NO